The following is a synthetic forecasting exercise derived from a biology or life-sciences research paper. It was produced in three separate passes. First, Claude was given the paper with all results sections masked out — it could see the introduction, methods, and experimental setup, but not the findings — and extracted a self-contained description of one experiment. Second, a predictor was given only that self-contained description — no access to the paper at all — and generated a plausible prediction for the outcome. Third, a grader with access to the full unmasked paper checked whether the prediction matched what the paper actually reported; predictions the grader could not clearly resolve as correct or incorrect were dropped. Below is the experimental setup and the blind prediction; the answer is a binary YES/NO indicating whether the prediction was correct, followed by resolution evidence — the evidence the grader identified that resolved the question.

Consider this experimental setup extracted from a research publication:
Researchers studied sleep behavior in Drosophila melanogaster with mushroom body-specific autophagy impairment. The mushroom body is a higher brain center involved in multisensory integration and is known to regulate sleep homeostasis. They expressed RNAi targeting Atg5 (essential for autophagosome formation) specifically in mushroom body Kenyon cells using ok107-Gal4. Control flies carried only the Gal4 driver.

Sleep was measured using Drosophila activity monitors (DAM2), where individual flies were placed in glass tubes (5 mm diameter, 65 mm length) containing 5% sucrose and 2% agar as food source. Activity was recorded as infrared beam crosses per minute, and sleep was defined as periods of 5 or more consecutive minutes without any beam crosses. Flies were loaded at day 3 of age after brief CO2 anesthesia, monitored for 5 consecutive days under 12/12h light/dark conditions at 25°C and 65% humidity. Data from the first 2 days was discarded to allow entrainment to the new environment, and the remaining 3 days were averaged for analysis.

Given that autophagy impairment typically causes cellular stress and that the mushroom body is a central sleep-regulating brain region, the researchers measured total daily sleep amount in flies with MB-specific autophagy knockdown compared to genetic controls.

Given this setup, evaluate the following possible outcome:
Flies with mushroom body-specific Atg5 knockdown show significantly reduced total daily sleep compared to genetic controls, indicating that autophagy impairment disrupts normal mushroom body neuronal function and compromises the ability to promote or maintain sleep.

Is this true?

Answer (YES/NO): NO